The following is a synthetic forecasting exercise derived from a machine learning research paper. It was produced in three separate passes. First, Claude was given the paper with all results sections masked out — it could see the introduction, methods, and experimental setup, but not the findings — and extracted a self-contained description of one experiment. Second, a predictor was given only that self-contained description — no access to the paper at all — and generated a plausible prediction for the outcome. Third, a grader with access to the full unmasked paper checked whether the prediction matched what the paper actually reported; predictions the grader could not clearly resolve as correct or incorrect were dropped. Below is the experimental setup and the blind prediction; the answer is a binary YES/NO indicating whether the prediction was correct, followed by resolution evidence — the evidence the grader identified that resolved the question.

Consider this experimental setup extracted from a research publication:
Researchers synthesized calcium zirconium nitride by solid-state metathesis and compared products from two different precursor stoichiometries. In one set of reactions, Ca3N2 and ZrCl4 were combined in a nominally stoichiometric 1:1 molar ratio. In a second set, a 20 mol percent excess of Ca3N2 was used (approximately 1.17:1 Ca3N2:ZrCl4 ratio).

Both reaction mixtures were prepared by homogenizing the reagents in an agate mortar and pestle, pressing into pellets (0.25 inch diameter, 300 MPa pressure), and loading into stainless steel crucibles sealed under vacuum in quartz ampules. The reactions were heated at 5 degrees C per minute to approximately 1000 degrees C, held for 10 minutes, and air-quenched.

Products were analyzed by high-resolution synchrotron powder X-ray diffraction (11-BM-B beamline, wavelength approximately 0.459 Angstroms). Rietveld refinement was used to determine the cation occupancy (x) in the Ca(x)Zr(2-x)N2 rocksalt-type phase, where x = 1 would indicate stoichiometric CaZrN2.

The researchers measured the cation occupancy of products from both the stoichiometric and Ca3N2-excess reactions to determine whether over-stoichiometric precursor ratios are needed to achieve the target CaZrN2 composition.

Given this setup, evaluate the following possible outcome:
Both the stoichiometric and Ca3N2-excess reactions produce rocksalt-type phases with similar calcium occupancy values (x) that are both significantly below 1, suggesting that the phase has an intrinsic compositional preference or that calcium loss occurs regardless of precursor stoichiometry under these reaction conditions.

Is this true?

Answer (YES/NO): NO